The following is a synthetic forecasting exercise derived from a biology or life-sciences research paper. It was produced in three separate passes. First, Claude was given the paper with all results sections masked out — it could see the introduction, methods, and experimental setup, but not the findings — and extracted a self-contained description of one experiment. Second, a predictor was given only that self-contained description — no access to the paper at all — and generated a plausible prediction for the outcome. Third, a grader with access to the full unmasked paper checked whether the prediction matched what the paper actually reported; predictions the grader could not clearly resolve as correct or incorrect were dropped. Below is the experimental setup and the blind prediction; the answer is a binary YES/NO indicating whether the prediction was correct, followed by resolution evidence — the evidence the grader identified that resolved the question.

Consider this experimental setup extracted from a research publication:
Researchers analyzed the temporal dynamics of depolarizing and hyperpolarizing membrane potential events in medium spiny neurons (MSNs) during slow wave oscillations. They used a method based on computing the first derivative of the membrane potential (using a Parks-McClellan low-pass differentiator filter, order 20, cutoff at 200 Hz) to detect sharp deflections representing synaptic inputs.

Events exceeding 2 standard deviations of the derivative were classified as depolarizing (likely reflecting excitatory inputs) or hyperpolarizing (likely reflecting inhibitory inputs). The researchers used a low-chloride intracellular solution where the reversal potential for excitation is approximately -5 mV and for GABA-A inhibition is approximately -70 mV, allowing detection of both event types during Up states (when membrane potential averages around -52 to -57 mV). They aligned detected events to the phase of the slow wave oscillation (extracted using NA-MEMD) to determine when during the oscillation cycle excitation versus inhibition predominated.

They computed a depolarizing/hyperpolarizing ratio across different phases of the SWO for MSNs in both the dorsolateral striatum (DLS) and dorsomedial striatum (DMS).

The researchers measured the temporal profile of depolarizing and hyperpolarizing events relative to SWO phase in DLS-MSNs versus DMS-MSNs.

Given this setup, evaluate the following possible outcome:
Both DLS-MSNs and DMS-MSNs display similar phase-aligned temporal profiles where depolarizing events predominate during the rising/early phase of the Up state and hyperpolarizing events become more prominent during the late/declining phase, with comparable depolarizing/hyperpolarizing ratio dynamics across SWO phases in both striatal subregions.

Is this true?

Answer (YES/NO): NO